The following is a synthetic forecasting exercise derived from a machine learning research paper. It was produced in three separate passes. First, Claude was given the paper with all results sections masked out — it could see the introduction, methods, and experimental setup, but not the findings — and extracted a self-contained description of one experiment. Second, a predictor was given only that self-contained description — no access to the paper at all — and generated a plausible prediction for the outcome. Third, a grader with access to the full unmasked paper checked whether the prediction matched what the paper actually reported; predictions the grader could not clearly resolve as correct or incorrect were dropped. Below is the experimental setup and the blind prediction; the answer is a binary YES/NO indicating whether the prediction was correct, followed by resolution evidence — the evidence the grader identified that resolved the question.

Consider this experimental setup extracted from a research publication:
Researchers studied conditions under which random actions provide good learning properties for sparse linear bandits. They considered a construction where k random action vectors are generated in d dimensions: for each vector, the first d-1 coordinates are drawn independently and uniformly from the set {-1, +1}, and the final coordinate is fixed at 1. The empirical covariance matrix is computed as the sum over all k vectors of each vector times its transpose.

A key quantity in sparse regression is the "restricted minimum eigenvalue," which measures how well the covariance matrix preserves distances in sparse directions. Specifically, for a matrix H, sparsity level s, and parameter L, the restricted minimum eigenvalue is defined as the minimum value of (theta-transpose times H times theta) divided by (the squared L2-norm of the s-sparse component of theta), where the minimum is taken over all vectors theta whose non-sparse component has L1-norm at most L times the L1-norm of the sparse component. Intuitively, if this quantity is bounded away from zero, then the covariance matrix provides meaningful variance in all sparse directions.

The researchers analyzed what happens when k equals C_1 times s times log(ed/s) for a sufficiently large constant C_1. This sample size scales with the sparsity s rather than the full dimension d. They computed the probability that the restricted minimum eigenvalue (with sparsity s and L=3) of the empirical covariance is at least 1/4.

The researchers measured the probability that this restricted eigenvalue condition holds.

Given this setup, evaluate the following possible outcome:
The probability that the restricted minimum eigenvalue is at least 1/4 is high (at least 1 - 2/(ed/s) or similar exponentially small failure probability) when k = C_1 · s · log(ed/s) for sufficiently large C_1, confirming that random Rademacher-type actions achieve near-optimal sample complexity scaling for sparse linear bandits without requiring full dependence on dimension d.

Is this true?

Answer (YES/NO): YES